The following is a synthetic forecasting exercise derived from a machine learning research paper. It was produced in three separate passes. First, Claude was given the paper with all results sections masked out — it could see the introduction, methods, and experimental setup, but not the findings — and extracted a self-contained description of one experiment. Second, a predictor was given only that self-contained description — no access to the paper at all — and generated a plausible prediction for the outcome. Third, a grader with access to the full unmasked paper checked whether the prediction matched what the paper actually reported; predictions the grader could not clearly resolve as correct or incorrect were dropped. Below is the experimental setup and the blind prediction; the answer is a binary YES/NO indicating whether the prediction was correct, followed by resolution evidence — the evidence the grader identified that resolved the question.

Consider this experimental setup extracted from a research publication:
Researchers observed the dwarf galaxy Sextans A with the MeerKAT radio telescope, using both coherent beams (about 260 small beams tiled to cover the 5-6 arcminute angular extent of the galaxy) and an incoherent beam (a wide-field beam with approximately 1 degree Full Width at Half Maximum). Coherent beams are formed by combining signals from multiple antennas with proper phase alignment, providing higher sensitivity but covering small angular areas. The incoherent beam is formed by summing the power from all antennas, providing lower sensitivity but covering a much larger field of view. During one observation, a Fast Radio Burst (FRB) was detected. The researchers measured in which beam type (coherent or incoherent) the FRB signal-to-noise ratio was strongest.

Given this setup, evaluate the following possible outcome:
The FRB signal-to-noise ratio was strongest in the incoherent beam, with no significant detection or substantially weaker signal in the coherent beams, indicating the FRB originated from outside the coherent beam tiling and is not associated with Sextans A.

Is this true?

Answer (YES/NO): YES